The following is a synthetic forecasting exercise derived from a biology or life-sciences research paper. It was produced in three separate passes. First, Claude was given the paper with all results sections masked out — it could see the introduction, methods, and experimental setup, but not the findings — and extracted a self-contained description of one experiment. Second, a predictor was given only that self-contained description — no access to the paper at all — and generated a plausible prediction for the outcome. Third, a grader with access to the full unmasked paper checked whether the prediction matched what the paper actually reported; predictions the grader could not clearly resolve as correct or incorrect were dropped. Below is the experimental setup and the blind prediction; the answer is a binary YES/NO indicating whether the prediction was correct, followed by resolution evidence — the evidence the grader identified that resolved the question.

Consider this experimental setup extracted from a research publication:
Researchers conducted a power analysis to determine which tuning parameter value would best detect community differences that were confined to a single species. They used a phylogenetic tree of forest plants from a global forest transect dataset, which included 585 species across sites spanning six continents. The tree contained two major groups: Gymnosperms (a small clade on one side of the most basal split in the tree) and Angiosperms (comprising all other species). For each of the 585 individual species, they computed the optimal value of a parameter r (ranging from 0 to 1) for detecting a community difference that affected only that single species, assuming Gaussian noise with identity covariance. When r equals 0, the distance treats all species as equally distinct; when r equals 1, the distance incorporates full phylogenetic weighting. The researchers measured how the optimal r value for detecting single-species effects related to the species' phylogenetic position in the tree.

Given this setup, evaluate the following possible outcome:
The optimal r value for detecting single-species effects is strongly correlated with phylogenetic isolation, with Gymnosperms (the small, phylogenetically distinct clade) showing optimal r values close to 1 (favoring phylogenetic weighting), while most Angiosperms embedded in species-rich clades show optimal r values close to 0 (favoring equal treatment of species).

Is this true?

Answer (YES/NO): NO